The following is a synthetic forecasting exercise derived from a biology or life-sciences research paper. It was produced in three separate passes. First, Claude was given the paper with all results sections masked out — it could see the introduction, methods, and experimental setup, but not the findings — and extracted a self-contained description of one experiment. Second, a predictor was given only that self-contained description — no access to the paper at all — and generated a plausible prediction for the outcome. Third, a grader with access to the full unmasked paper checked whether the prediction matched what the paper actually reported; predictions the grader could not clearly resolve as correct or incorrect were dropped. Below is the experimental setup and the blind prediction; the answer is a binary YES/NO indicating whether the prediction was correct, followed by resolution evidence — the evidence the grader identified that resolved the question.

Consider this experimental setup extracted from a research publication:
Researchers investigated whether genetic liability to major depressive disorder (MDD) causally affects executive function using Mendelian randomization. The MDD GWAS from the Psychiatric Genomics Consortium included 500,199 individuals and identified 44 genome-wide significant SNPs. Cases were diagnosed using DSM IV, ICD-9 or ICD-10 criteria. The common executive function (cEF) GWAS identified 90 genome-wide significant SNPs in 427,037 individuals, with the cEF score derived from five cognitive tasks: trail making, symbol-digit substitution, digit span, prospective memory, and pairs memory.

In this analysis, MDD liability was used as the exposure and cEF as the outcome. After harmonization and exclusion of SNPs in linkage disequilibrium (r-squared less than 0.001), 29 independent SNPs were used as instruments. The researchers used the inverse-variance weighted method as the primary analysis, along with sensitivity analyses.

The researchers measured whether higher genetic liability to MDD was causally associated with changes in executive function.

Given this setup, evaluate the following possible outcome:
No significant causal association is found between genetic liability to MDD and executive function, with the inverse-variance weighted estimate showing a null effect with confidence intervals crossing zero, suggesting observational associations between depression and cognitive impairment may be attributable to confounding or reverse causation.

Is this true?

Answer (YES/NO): YES